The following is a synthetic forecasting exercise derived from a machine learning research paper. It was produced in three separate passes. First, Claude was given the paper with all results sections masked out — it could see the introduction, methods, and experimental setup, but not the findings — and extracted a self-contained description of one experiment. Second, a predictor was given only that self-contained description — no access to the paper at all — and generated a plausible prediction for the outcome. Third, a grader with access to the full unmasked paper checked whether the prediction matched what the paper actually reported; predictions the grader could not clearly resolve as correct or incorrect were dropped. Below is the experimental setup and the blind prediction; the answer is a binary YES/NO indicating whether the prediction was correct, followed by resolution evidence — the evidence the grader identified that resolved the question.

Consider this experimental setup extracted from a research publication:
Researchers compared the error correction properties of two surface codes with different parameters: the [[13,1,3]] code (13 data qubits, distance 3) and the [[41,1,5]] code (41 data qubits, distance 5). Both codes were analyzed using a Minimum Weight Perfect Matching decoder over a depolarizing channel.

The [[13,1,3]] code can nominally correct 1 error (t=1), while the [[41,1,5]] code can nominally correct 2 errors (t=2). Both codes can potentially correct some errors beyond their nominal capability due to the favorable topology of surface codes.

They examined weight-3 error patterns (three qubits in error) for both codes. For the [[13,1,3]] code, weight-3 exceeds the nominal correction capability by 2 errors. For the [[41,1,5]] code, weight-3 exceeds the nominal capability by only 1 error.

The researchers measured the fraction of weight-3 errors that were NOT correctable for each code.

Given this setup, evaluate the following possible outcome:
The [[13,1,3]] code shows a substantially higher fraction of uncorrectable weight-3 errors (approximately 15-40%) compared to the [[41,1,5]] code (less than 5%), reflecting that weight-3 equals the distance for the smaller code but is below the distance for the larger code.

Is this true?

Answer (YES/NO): NO